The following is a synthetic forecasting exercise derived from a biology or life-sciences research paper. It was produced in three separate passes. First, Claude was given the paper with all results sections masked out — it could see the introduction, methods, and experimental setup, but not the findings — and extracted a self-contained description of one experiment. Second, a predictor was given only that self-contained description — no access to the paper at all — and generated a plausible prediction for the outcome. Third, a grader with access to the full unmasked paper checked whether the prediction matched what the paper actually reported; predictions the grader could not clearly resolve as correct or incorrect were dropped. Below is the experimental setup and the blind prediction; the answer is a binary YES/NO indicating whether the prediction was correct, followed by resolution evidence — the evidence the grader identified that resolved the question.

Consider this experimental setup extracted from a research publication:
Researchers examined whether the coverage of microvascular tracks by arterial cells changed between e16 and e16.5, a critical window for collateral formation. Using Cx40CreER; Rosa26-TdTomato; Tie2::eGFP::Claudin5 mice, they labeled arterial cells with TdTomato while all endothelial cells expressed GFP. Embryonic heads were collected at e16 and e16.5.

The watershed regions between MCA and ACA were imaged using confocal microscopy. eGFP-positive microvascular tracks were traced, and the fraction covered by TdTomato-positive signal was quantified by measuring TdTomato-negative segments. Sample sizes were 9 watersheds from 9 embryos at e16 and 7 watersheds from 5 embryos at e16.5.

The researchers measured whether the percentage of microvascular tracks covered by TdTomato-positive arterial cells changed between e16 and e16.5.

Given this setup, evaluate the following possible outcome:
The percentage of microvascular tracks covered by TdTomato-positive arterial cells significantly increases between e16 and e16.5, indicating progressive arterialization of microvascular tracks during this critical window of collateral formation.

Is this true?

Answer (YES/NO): NO